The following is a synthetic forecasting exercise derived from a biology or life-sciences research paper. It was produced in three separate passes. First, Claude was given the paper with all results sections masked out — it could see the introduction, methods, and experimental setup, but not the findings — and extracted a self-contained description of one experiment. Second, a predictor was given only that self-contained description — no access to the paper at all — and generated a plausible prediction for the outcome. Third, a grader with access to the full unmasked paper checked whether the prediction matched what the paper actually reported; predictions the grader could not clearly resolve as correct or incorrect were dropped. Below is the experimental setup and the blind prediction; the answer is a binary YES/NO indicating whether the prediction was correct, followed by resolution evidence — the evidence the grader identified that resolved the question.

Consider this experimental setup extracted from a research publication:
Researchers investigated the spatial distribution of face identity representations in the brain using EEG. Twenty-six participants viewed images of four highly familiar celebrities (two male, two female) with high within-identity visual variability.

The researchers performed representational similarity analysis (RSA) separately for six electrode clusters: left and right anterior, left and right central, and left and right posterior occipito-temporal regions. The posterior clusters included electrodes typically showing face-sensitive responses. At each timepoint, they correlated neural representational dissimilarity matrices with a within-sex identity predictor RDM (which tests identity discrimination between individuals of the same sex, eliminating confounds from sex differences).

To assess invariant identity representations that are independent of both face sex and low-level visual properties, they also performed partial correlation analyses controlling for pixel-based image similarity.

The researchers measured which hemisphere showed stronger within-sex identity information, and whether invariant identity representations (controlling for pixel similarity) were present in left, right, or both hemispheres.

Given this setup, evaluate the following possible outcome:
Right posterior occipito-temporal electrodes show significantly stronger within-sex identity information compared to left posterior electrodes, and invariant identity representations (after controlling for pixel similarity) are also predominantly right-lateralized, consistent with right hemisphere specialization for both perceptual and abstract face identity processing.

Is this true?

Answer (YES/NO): YES